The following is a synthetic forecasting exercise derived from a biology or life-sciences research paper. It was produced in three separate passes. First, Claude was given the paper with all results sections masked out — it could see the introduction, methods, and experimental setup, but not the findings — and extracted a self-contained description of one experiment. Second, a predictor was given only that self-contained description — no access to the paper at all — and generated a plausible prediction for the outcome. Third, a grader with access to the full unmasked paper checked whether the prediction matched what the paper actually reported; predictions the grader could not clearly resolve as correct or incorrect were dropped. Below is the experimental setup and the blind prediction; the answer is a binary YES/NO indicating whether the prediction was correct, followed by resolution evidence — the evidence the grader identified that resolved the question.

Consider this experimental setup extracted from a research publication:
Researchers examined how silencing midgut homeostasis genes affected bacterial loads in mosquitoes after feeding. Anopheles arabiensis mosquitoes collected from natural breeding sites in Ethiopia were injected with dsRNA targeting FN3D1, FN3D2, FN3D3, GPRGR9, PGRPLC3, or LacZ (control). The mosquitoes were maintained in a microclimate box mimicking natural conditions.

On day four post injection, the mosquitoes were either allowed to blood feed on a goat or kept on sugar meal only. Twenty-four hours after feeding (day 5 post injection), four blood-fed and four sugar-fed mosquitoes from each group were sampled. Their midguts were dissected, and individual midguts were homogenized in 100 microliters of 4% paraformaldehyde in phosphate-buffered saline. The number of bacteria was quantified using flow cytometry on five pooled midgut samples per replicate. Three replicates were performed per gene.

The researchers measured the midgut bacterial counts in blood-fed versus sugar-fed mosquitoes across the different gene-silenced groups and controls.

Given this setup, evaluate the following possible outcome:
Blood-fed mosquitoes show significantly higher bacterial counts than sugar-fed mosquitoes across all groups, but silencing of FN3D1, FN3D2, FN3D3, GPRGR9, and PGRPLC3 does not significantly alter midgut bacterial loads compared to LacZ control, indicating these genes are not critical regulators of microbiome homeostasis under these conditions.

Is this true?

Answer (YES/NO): NO